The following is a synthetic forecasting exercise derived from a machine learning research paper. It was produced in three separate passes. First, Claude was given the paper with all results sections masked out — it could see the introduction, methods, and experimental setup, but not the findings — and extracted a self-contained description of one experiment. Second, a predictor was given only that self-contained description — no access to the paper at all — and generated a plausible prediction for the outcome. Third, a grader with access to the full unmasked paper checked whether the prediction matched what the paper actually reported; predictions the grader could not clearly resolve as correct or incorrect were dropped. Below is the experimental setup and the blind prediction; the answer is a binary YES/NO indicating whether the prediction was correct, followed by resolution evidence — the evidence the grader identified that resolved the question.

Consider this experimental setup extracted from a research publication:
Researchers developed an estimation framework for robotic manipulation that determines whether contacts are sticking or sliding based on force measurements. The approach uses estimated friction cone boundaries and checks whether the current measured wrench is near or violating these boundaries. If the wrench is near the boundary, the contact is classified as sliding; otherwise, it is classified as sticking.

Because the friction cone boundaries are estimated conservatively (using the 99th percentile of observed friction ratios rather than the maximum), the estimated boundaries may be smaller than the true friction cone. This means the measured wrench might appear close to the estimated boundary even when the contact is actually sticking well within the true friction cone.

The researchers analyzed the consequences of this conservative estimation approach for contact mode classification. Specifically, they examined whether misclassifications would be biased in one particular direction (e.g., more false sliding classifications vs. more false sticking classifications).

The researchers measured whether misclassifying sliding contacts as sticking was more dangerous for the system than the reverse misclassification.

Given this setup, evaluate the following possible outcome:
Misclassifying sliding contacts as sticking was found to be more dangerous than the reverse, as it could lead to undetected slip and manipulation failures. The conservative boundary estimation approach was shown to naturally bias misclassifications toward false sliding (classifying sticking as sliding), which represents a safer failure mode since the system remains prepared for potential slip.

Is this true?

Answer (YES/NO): YES